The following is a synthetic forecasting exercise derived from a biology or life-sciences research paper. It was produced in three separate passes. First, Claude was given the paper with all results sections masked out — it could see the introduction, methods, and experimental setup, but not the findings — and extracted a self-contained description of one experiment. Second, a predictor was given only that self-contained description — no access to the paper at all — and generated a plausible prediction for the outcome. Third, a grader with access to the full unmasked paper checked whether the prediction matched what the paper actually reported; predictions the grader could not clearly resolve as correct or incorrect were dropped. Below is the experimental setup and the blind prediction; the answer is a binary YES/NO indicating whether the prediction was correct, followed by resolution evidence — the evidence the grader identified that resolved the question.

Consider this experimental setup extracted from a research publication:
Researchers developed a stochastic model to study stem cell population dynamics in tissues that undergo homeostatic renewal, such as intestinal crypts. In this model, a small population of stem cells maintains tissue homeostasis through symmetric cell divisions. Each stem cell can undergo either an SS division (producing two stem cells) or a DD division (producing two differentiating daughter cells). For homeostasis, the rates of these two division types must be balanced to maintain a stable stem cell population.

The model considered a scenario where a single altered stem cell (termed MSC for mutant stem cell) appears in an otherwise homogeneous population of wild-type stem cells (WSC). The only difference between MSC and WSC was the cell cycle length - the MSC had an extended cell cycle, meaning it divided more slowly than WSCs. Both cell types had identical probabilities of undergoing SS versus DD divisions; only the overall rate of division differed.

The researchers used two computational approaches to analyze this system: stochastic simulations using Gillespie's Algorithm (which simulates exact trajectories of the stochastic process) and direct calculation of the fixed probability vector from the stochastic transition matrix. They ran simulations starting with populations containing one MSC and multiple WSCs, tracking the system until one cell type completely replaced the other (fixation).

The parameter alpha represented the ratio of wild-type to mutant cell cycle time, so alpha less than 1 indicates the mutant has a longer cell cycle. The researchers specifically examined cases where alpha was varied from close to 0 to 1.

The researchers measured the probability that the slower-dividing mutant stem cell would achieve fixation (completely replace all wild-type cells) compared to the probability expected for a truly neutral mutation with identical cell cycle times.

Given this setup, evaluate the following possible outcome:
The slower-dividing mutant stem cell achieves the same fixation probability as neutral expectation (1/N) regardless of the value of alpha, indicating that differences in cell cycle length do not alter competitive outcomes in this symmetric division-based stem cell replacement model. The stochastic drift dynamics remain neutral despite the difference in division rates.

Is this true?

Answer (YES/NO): NO